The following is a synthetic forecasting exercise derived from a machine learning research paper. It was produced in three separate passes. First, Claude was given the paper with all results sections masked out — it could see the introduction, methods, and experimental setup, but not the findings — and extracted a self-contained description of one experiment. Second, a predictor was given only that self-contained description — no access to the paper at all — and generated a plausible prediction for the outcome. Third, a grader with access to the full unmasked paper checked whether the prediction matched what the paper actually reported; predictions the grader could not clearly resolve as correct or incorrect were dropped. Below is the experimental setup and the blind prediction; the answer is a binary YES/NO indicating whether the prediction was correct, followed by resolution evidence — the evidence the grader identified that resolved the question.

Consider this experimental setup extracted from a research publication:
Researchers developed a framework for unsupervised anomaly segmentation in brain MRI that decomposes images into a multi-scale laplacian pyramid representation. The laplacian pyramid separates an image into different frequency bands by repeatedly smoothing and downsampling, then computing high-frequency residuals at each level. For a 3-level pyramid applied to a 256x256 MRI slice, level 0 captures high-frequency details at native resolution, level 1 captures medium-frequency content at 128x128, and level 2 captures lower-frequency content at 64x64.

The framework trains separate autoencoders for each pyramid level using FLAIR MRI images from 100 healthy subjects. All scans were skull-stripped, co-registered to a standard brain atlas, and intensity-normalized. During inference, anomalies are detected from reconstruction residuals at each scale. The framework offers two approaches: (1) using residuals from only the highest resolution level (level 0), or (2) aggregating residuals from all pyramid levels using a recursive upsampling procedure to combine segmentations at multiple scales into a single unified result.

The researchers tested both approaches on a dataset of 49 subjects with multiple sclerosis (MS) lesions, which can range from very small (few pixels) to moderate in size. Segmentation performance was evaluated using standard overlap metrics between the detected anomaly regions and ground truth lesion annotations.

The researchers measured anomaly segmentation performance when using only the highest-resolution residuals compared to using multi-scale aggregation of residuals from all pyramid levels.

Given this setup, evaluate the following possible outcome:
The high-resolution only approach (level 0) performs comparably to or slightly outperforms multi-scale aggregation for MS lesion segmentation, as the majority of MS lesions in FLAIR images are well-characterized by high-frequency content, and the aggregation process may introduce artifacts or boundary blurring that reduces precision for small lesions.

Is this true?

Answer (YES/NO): NO